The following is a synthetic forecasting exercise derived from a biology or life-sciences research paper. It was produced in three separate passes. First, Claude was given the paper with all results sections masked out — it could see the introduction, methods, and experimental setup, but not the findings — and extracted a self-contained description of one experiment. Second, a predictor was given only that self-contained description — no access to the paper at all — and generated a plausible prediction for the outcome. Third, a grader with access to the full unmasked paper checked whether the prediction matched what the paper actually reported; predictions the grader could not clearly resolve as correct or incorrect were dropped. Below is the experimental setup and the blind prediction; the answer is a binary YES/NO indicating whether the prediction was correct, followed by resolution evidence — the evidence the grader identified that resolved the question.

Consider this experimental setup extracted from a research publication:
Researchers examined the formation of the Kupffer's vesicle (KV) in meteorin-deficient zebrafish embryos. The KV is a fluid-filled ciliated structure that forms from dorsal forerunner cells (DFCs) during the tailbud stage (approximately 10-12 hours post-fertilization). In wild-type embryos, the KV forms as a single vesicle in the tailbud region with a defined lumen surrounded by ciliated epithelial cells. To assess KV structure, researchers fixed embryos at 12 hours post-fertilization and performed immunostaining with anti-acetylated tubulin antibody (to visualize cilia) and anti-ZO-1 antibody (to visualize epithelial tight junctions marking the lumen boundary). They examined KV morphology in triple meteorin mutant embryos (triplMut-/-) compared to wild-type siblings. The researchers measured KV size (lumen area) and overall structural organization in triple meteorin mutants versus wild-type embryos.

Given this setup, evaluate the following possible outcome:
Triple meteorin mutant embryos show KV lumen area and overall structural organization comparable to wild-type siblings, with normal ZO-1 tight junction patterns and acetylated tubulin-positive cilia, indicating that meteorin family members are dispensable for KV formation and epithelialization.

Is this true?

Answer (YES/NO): NO